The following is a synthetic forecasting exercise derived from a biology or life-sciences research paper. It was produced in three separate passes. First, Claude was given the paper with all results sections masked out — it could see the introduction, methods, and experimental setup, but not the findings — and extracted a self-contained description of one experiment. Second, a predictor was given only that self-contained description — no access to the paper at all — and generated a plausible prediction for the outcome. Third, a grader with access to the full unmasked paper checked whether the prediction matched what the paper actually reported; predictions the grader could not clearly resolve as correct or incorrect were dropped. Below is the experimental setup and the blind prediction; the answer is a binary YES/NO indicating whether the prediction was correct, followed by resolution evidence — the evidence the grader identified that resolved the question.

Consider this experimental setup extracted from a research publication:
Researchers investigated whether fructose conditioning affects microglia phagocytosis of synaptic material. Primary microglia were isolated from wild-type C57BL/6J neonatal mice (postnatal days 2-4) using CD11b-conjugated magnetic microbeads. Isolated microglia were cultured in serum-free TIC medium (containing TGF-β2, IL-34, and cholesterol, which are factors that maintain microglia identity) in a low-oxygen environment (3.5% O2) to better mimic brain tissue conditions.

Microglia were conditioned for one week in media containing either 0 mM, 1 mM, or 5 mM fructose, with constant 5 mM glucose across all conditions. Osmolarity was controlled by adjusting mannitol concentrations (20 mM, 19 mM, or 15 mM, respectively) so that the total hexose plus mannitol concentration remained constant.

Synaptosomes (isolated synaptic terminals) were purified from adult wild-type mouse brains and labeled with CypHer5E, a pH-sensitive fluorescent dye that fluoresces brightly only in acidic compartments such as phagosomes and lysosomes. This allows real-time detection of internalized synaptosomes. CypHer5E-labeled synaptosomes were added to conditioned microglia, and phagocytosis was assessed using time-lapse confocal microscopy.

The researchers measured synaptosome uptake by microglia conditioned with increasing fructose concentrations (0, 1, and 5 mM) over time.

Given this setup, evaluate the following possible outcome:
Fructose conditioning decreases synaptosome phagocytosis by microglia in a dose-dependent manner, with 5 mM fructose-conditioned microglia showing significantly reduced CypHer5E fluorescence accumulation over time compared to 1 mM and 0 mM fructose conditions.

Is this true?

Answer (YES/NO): NO